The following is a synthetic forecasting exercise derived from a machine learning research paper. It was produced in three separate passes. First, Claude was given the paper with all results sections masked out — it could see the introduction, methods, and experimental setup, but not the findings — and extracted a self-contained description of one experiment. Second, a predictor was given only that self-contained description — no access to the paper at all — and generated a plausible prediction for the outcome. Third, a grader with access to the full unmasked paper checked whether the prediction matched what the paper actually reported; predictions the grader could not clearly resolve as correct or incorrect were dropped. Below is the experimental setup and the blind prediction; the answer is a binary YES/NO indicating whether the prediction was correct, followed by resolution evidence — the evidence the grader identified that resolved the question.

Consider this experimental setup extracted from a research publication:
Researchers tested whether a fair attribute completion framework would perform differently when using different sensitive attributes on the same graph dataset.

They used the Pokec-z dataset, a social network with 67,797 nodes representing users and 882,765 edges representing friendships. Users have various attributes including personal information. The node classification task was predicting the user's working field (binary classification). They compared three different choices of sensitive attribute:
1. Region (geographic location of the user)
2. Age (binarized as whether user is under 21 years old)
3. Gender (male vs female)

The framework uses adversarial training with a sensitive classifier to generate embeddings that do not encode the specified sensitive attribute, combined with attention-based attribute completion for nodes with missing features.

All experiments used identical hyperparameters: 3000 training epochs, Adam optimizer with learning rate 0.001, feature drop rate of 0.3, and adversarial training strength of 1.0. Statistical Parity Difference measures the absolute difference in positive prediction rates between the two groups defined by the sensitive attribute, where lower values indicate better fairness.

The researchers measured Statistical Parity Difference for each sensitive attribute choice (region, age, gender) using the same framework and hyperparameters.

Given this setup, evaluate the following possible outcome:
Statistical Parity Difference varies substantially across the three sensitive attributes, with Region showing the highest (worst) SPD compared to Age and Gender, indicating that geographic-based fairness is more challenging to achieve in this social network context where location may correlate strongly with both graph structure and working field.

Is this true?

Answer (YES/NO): NO